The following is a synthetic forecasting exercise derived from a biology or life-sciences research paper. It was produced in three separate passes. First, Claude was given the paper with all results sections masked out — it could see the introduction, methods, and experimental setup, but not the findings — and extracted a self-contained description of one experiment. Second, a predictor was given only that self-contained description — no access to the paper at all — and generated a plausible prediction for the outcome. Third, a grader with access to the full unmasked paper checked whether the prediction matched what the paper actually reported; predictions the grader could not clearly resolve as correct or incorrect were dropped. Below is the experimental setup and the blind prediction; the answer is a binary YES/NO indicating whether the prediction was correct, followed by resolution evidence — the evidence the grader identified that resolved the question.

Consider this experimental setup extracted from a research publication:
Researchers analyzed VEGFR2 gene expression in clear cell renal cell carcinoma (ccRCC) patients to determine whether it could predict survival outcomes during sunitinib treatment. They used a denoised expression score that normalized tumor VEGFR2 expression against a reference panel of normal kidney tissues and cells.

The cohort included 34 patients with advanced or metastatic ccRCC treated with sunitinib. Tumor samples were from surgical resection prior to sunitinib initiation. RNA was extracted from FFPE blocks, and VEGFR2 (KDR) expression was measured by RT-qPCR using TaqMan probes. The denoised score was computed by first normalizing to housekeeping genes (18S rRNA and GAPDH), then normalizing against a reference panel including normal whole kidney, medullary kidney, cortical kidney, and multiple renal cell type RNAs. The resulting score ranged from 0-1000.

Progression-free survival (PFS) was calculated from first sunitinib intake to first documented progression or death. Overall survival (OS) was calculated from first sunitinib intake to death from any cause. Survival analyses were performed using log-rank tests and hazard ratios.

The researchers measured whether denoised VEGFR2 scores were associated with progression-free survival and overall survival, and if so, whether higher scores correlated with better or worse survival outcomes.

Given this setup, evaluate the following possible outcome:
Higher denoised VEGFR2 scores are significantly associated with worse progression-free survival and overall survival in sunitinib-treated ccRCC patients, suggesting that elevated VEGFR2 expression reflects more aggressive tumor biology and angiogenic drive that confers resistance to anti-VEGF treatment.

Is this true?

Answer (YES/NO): NO